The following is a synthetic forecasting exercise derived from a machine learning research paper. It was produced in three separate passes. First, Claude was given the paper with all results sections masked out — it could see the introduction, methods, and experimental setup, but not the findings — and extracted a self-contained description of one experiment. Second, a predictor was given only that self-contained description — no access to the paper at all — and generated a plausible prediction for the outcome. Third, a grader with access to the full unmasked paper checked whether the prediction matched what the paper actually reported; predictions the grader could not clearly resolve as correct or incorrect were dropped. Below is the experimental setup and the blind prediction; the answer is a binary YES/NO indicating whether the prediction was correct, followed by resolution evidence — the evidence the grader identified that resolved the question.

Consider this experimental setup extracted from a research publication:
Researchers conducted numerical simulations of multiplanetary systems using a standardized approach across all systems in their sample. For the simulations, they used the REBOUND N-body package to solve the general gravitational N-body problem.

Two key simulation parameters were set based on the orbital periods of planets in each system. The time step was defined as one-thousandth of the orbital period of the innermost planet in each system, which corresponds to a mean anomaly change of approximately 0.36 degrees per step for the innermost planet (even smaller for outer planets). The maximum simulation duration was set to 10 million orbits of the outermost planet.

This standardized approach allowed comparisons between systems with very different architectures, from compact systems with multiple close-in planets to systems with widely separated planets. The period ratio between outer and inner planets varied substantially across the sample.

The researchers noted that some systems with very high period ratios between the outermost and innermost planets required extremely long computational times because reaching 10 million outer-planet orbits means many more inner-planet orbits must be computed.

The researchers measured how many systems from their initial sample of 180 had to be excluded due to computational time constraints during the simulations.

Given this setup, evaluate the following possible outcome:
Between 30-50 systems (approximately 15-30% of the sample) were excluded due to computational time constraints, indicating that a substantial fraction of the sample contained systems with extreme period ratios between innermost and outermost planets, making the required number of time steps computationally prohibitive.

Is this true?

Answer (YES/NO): NO